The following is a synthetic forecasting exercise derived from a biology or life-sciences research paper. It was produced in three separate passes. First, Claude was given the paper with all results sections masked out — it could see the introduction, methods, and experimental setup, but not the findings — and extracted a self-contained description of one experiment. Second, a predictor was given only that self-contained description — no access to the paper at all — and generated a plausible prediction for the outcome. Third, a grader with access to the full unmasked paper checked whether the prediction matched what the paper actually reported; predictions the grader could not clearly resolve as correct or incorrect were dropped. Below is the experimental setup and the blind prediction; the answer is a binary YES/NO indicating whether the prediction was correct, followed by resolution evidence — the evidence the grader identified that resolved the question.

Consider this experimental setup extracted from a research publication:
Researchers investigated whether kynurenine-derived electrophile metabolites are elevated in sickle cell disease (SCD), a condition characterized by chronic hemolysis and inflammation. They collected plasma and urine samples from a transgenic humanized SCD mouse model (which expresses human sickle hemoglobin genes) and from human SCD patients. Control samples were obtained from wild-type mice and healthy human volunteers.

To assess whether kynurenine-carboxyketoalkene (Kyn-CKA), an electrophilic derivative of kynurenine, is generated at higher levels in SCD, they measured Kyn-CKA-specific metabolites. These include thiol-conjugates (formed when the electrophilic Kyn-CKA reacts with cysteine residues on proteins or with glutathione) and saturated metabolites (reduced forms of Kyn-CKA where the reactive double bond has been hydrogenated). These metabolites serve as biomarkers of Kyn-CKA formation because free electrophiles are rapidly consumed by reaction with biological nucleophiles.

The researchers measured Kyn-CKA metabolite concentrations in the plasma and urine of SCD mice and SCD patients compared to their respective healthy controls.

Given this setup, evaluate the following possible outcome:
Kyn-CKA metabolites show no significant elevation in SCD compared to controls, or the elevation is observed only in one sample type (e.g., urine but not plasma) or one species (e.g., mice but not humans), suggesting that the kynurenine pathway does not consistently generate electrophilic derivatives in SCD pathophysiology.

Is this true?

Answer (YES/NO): NO